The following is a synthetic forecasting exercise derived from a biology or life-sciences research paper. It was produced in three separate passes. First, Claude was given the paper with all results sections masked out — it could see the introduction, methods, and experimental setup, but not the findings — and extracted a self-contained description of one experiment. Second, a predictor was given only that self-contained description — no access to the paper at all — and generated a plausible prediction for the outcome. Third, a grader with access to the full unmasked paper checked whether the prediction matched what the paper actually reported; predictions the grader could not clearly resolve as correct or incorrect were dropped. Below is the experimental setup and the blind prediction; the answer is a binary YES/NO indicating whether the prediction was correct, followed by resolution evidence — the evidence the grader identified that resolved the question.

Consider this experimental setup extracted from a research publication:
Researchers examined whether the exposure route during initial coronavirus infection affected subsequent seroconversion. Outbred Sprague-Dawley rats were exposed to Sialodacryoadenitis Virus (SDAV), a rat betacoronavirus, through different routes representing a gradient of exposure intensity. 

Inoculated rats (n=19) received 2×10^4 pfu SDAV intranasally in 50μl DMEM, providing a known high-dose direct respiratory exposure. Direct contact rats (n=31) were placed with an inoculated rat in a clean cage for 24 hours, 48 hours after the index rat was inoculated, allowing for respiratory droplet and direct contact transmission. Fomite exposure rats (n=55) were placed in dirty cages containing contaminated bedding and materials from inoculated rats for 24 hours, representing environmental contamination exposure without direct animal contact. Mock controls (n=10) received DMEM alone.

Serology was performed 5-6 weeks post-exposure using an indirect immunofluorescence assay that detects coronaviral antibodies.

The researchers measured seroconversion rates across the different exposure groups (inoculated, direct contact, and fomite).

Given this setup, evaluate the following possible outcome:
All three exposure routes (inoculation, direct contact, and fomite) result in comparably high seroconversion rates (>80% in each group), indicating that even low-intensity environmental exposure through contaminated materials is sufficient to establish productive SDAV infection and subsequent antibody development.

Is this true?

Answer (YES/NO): NO